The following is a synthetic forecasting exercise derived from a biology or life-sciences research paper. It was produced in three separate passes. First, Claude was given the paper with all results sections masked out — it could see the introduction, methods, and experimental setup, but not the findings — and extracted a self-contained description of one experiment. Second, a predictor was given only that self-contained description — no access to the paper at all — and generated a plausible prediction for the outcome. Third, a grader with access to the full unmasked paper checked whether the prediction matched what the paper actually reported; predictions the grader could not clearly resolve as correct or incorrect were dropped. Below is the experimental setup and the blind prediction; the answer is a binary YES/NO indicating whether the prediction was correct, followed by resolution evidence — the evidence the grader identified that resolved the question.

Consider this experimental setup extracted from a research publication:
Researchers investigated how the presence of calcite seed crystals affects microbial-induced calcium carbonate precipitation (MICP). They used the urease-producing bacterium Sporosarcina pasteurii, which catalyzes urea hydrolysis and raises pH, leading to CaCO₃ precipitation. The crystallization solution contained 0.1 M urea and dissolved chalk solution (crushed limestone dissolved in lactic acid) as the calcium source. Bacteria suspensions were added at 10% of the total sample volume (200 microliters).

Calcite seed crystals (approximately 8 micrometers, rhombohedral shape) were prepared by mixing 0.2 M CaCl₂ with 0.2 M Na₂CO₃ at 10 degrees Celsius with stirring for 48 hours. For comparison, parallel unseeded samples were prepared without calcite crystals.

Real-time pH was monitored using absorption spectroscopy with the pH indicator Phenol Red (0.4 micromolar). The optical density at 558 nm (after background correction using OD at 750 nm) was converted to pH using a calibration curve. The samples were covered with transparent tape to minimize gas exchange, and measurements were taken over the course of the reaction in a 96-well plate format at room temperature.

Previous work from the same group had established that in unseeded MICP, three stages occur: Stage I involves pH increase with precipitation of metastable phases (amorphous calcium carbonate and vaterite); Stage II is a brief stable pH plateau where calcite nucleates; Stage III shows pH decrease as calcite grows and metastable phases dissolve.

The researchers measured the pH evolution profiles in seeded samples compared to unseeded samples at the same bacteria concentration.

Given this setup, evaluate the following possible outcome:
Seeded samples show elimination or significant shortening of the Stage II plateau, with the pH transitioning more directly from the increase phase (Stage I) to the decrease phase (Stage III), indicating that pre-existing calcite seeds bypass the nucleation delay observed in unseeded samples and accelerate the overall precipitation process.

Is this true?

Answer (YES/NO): NO